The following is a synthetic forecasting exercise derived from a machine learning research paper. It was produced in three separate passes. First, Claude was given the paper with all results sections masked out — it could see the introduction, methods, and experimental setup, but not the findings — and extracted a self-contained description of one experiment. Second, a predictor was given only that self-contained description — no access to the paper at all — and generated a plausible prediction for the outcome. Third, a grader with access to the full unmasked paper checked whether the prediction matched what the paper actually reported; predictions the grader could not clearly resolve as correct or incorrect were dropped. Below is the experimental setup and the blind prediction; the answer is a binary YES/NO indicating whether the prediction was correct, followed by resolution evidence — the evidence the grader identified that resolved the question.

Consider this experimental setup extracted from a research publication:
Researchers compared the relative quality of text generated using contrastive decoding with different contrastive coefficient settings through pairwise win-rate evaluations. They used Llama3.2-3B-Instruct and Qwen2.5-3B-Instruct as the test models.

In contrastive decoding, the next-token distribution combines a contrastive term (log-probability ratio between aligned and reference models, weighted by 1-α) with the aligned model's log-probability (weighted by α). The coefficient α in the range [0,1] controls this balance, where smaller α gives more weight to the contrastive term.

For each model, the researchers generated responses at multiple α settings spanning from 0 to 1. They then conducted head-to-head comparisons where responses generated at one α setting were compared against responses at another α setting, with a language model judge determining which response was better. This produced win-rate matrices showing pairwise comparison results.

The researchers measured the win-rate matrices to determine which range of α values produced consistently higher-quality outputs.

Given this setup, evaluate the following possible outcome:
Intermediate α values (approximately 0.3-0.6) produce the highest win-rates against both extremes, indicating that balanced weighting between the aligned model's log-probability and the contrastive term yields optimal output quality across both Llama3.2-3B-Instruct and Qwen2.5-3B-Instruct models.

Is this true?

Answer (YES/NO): NO